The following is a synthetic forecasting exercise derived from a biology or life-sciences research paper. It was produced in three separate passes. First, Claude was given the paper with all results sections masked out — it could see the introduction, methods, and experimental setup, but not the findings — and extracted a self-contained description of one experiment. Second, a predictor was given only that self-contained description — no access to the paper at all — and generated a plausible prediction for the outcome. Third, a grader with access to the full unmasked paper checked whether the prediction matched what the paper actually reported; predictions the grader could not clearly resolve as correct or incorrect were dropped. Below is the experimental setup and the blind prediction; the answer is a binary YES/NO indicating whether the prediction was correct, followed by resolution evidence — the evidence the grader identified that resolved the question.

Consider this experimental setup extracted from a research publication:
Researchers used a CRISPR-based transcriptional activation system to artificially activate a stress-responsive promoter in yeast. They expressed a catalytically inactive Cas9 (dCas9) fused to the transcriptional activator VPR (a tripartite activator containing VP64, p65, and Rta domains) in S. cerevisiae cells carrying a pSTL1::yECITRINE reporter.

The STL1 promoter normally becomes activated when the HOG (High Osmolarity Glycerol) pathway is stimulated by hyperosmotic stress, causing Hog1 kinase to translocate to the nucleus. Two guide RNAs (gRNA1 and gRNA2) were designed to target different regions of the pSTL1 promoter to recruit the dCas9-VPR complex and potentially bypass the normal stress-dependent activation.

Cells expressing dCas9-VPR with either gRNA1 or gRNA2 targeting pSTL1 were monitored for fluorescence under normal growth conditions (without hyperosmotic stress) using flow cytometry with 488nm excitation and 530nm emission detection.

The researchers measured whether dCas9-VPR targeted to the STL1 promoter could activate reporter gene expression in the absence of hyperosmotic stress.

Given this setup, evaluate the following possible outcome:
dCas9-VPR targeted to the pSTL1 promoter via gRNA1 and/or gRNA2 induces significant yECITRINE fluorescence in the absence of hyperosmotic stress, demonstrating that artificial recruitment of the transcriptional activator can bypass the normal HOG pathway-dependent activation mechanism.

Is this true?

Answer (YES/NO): YES